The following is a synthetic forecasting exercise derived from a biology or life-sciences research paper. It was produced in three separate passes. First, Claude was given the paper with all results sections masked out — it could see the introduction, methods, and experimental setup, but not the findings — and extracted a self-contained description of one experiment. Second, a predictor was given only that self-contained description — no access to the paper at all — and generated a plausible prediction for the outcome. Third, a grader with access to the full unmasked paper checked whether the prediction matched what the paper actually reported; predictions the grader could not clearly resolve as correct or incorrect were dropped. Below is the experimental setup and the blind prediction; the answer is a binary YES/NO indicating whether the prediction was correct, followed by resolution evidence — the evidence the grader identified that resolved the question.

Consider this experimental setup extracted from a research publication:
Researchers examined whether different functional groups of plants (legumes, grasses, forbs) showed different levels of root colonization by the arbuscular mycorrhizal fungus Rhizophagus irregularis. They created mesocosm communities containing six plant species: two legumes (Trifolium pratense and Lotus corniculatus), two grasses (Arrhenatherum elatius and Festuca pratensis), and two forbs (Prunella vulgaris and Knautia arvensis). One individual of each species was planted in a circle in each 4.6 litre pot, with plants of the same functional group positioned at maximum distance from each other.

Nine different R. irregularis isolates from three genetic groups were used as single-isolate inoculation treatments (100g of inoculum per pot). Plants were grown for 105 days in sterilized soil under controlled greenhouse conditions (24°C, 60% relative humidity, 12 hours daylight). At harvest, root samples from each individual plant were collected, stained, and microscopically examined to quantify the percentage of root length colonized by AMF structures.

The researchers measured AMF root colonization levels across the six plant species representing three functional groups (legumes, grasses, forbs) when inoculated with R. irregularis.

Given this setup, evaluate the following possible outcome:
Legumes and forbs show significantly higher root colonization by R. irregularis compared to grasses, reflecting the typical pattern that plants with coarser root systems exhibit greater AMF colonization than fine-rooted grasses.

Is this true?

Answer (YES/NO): NO